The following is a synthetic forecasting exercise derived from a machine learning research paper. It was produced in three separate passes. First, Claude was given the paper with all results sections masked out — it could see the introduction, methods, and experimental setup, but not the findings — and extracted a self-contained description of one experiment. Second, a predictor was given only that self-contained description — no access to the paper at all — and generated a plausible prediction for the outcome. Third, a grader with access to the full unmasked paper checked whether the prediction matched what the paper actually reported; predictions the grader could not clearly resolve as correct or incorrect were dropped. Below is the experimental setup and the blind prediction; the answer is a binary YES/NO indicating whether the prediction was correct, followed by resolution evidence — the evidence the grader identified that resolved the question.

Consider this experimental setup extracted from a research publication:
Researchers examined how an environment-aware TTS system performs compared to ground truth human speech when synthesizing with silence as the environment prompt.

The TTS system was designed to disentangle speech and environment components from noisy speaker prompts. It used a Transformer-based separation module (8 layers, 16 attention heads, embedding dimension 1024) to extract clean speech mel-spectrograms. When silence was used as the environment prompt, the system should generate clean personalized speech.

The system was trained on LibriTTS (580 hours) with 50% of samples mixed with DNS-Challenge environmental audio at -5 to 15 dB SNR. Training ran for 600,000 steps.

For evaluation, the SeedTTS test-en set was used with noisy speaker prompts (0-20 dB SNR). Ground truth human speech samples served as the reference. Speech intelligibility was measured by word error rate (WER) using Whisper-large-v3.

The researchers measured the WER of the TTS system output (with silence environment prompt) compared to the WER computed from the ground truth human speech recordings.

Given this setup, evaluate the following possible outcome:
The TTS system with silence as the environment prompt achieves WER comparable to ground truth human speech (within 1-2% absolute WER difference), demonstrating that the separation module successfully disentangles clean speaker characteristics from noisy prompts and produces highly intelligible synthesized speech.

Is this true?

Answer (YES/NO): YES